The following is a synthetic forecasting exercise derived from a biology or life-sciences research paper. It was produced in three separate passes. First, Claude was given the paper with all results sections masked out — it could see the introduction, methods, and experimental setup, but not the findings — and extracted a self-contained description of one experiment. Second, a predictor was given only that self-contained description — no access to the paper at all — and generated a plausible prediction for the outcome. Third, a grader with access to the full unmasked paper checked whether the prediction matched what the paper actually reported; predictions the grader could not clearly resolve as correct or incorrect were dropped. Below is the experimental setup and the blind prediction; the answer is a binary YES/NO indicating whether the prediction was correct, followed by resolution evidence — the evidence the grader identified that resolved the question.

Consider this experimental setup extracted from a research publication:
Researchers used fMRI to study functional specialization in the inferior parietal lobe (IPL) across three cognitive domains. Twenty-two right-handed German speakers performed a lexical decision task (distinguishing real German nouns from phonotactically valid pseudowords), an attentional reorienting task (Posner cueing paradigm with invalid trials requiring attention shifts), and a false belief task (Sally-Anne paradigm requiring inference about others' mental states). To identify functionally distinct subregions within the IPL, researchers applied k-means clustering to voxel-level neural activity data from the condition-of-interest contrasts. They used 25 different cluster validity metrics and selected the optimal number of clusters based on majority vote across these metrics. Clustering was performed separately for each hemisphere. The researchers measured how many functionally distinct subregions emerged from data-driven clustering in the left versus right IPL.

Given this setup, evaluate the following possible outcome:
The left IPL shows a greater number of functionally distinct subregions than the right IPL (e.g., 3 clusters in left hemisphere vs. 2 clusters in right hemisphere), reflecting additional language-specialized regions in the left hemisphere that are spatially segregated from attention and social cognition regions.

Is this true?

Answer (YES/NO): NO